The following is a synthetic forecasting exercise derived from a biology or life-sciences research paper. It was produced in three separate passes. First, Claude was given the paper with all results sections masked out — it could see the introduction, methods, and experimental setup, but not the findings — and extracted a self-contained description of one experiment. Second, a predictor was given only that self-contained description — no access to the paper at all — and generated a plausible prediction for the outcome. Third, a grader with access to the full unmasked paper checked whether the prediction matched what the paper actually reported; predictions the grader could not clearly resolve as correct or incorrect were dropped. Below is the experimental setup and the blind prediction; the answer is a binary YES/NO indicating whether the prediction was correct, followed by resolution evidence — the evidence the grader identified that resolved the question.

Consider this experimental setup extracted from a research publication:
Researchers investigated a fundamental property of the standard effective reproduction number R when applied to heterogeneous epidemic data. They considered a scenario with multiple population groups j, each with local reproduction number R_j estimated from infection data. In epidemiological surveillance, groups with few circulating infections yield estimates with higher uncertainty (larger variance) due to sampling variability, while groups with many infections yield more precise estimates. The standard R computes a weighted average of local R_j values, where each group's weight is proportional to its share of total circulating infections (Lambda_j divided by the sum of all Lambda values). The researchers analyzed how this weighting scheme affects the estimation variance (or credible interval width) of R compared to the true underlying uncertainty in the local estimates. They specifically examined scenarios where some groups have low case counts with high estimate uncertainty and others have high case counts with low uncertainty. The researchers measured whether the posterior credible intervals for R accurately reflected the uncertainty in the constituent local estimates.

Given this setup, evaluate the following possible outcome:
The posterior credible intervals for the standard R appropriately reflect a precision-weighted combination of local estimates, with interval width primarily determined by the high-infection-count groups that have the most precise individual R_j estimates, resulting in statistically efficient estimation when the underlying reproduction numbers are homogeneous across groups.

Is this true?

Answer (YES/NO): NO